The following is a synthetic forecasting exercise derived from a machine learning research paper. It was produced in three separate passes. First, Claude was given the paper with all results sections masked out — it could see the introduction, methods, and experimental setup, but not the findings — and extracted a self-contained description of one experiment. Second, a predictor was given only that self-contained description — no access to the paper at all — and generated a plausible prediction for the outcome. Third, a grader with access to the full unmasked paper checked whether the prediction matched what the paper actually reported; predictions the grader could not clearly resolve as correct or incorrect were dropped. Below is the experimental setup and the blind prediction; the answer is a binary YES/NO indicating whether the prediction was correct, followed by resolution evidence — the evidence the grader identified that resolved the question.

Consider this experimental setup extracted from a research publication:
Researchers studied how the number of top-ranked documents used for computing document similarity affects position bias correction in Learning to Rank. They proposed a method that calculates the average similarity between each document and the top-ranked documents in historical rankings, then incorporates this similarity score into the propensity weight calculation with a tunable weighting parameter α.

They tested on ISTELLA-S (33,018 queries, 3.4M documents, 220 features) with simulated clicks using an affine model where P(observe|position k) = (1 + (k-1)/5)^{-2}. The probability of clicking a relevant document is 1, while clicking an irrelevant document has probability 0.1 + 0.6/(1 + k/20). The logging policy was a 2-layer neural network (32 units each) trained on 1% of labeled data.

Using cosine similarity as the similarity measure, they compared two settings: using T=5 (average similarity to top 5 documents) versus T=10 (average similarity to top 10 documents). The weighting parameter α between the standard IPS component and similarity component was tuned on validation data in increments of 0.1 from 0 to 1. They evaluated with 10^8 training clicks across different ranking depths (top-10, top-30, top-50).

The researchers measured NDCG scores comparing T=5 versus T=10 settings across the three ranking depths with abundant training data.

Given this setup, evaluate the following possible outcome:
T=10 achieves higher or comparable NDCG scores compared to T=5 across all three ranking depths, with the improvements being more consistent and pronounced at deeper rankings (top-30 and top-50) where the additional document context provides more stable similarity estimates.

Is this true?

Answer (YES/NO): NO